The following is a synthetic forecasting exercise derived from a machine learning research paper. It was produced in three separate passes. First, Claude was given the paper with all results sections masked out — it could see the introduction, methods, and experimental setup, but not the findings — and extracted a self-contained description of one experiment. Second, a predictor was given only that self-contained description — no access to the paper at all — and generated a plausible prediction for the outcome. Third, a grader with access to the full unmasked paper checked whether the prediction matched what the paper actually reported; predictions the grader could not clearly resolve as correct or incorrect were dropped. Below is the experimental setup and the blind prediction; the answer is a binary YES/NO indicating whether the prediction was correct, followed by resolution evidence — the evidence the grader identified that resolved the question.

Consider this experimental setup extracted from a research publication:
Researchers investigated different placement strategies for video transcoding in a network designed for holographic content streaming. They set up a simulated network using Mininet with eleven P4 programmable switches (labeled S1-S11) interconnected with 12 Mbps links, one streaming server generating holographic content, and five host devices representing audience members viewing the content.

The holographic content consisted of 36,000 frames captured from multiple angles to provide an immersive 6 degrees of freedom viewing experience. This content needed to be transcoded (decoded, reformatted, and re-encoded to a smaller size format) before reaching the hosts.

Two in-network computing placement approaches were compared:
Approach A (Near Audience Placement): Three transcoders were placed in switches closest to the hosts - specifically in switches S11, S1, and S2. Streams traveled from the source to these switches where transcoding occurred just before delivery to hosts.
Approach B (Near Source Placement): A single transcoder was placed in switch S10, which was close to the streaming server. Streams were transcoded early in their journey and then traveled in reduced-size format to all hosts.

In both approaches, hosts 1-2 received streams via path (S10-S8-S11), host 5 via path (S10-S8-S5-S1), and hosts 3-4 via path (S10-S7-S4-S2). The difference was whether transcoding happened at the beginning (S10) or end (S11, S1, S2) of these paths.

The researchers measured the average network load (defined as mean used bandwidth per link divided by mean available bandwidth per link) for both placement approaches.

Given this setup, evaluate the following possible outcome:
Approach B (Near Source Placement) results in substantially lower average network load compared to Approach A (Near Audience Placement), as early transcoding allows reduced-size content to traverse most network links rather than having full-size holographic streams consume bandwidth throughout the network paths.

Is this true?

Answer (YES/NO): YES